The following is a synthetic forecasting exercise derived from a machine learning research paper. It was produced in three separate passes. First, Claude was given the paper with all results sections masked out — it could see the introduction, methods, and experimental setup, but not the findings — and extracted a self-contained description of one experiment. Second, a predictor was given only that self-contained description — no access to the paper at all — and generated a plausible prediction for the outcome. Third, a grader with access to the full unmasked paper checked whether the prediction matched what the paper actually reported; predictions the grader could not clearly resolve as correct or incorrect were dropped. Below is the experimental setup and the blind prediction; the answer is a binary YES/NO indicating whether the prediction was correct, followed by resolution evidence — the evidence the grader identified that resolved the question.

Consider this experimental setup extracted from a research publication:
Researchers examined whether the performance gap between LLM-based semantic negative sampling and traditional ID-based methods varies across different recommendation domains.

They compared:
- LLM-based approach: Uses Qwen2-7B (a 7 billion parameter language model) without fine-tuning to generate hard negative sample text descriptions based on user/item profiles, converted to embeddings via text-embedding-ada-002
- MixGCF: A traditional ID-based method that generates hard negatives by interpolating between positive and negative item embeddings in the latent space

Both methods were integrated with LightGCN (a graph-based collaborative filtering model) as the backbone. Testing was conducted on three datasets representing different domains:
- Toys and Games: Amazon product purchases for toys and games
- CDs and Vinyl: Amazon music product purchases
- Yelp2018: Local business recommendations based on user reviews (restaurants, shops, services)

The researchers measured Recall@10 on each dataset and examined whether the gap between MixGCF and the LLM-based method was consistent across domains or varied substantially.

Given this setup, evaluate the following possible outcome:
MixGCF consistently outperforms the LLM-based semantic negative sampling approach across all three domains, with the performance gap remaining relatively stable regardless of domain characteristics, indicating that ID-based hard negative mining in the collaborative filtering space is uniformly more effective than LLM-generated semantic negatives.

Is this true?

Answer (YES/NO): NO